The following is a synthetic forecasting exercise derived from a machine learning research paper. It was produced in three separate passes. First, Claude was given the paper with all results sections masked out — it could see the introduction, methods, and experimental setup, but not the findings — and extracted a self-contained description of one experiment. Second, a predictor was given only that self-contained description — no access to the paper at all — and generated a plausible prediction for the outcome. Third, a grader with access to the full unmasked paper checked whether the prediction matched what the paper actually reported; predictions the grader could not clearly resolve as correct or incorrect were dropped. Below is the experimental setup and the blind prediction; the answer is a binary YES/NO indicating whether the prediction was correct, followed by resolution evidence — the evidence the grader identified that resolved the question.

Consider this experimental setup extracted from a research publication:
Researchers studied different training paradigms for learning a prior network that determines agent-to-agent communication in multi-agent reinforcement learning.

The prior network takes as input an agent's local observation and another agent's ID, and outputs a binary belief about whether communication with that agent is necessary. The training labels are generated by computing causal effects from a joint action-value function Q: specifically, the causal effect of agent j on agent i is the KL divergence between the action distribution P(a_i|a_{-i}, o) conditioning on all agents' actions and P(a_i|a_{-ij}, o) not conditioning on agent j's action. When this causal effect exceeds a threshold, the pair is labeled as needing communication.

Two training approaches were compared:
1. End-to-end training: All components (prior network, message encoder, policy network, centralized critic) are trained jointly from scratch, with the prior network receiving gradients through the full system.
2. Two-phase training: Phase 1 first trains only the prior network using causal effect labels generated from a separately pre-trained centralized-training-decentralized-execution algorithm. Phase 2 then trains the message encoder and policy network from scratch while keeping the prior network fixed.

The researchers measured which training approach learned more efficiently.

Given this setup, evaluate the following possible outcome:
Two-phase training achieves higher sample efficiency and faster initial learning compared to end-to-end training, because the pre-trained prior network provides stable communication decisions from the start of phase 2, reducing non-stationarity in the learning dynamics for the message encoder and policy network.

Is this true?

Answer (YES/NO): YES